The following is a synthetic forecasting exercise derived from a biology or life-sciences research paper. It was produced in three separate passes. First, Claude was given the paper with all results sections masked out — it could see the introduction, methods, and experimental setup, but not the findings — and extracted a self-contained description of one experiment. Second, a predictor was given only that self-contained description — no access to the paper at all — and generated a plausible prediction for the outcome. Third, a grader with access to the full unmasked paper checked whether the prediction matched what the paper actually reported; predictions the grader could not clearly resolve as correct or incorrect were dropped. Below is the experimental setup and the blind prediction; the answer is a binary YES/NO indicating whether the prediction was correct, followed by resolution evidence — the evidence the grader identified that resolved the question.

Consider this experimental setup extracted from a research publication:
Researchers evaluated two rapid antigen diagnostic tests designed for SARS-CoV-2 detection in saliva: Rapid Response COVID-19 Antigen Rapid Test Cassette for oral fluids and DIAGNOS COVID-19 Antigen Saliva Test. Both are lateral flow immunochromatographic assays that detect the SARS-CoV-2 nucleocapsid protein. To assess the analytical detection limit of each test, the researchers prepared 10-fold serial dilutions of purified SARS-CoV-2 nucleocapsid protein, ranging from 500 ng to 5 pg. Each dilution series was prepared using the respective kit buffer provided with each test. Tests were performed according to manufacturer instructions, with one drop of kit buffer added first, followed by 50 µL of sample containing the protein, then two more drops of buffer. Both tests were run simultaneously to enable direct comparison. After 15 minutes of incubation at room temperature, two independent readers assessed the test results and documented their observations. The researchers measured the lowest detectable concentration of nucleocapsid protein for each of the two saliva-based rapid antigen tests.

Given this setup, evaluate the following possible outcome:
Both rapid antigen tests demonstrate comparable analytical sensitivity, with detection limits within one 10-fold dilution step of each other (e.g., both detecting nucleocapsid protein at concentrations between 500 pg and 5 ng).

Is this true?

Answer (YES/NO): NO